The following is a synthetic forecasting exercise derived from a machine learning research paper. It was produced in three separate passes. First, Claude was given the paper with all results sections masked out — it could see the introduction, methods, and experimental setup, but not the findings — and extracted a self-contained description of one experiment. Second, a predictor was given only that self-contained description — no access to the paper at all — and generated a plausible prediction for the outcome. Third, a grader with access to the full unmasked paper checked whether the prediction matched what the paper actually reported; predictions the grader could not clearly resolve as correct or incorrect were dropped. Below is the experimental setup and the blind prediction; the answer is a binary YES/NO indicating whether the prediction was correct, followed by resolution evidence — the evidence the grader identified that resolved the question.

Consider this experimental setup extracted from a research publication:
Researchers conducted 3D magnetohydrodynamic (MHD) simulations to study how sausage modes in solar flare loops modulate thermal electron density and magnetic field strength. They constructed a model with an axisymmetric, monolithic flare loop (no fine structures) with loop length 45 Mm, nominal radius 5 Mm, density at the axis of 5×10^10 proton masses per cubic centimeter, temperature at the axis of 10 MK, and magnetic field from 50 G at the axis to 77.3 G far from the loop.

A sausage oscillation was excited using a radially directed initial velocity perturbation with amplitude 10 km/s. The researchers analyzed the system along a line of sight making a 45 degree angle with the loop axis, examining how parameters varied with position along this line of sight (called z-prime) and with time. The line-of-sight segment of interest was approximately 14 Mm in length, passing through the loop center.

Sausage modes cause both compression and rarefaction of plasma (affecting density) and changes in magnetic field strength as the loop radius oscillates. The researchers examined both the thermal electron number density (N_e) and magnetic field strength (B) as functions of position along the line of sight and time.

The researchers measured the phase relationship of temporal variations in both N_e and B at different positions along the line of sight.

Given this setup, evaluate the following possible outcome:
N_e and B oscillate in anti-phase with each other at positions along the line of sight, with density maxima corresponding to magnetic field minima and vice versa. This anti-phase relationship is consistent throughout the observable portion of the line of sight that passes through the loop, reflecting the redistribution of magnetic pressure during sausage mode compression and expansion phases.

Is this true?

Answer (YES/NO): NO